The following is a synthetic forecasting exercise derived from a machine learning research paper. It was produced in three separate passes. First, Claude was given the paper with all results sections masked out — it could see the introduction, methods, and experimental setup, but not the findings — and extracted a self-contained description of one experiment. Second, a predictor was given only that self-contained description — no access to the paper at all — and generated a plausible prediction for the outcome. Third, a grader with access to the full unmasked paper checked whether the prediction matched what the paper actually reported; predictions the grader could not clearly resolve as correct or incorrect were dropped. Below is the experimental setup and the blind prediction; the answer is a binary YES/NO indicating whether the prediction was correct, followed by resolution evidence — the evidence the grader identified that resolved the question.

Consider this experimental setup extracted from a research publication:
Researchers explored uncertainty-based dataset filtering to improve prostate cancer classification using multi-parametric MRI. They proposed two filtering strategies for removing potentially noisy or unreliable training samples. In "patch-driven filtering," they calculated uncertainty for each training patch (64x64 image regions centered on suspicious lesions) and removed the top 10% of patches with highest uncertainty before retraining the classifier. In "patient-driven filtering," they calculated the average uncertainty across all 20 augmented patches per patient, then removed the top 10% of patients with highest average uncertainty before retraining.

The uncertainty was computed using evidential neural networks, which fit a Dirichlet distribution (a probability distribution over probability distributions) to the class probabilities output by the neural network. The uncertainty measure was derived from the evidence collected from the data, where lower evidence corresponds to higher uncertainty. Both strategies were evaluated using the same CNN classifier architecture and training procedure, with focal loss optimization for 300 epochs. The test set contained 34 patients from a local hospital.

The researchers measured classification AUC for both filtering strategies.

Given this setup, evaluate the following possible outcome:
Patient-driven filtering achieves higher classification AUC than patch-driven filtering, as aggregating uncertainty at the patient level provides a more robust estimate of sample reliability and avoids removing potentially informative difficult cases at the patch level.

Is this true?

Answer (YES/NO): YES